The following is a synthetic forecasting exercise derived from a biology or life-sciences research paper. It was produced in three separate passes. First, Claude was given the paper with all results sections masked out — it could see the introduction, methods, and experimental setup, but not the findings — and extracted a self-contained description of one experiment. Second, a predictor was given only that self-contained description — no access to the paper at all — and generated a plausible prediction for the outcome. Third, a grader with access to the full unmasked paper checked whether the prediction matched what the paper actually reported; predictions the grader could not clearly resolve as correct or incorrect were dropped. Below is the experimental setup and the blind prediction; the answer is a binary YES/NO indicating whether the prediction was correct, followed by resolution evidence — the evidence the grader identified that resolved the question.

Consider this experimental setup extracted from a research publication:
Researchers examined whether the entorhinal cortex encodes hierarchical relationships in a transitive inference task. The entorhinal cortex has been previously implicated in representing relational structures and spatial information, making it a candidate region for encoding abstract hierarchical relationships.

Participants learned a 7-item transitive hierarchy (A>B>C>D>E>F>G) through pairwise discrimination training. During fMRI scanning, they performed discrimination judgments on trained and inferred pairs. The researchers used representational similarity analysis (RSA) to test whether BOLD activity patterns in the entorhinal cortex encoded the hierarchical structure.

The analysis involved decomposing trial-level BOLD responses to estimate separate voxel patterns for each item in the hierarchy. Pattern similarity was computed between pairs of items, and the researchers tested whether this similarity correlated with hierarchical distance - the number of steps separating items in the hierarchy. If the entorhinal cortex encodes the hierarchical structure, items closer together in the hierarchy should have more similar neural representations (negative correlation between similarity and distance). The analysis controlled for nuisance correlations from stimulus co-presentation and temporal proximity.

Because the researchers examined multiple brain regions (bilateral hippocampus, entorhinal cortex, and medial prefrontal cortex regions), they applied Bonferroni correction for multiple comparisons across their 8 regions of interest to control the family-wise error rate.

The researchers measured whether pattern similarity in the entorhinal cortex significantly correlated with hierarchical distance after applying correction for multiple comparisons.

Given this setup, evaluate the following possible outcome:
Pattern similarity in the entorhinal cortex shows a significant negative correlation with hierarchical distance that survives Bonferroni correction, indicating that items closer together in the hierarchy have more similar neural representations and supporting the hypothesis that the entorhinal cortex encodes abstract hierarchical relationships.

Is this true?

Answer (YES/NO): NO